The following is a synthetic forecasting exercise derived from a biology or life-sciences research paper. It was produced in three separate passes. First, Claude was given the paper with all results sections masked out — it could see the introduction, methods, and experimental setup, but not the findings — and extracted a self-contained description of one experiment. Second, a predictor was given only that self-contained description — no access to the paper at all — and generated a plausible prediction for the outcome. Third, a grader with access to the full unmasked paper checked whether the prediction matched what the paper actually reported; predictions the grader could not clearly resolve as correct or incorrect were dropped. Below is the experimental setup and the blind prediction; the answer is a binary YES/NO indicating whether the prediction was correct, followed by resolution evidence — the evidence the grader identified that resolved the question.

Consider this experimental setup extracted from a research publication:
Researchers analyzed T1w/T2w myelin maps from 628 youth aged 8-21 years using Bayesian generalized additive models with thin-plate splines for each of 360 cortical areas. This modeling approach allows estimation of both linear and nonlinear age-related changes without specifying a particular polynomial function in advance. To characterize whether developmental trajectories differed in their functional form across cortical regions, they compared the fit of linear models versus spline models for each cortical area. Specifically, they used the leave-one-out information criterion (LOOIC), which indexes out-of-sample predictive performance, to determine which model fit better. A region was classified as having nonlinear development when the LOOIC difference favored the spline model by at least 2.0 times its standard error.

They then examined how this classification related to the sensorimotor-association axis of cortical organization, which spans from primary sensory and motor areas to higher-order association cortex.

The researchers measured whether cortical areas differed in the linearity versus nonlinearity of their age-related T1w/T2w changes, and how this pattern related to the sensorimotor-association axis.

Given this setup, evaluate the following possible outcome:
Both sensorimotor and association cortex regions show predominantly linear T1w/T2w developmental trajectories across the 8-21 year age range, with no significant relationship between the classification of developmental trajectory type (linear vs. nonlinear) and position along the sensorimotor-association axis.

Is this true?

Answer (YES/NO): NO